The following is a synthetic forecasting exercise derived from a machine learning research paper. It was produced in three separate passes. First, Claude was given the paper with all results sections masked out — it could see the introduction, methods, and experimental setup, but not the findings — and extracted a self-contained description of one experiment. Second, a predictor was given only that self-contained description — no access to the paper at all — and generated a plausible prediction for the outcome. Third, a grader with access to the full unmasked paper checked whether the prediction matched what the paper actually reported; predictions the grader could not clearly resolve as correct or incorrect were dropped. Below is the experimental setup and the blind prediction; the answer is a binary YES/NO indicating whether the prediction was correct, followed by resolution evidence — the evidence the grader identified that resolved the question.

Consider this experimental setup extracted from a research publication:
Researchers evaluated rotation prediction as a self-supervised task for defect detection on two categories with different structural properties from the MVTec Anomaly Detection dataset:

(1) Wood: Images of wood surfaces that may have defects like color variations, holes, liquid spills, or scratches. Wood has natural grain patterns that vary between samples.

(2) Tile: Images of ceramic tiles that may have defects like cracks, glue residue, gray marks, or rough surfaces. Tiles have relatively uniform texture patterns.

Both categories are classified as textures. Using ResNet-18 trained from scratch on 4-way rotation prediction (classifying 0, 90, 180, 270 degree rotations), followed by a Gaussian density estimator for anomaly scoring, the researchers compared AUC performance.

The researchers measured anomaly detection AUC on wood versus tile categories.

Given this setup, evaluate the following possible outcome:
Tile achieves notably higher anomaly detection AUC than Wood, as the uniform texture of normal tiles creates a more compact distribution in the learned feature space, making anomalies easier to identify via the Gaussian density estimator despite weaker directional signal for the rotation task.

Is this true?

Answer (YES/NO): NO